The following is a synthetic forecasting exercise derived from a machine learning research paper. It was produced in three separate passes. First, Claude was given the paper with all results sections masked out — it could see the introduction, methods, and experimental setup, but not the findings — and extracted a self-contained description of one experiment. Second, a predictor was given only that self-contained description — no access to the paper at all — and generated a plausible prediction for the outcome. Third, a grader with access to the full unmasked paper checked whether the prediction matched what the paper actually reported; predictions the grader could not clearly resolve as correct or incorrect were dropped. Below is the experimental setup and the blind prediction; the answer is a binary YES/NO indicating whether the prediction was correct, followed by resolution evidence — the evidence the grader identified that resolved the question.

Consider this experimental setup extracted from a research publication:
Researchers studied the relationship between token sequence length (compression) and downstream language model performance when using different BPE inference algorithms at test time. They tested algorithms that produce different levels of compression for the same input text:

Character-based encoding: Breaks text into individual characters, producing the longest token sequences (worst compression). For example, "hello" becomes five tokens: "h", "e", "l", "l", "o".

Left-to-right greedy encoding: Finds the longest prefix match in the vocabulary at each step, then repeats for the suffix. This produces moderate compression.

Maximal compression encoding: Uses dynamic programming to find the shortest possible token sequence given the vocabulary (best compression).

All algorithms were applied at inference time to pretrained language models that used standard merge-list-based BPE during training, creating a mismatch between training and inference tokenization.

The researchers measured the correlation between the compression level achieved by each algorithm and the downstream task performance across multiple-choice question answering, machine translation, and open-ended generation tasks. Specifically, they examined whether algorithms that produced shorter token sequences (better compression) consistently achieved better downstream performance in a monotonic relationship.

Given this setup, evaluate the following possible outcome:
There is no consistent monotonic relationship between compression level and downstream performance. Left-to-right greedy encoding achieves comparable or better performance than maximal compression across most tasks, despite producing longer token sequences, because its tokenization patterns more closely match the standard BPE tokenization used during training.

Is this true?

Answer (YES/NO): NO